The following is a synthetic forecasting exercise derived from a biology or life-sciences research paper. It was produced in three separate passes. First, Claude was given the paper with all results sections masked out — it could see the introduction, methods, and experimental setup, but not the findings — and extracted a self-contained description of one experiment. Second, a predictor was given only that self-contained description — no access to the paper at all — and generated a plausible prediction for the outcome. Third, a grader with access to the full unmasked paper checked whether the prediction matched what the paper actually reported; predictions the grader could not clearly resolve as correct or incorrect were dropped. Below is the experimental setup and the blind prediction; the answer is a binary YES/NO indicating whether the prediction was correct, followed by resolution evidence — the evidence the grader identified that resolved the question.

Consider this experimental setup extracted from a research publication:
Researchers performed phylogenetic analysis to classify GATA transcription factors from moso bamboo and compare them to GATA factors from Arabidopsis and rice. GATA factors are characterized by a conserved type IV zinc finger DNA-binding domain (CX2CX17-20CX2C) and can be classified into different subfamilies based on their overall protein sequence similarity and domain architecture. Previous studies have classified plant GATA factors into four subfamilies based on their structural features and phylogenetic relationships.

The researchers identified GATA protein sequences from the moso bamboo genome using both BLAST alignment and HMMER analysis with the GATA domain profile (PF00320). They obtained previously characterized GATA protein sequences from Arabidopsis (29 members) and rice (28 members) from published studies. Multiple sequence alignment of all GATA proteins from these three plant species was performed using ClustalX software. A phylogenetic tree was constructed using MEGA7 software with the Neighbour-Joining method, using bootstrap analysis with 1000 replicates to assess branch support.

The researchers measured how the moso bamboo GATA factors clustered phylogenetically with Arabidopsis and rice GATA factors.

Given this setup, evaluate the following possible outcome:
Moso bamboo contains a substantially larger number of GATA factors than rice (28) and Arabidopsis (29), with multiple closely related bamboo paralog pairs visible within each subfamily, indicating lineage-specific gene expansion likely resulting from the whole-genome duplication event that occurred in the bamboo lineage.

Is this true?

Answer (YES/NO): NO